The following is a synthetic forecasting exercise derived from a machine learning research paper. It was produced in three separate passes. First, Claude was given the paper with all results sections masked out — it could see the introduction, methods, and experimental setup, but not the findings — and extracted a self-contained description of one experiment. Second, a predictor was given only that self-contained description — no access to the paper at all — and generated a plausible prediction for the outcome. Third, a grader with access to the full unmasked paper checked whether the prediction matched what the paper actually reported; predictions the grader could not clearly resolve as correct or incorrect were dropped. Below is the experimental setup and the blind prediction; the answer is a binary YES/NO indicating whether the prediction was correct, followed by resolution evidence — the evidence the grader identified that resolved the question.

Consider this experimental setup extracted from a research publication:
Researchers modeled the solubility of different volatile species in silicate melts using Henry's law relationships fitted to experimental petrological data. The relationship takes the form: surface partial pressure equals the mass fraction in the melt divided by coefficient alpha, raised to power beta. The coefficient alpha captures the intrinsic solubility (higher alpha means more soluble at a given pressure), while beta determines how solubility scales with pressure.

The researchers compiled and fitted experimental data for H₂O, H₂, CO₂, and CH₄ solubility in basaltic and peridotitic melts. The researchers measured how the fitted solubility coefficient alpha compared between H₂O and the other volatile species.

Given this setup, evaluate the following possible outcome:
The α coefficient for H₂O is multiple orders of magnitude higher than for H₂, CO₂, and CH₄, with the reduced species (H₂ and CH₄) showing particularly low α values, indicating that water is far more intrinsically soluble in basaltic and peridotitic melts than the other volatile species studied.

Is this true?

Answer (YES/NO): NO